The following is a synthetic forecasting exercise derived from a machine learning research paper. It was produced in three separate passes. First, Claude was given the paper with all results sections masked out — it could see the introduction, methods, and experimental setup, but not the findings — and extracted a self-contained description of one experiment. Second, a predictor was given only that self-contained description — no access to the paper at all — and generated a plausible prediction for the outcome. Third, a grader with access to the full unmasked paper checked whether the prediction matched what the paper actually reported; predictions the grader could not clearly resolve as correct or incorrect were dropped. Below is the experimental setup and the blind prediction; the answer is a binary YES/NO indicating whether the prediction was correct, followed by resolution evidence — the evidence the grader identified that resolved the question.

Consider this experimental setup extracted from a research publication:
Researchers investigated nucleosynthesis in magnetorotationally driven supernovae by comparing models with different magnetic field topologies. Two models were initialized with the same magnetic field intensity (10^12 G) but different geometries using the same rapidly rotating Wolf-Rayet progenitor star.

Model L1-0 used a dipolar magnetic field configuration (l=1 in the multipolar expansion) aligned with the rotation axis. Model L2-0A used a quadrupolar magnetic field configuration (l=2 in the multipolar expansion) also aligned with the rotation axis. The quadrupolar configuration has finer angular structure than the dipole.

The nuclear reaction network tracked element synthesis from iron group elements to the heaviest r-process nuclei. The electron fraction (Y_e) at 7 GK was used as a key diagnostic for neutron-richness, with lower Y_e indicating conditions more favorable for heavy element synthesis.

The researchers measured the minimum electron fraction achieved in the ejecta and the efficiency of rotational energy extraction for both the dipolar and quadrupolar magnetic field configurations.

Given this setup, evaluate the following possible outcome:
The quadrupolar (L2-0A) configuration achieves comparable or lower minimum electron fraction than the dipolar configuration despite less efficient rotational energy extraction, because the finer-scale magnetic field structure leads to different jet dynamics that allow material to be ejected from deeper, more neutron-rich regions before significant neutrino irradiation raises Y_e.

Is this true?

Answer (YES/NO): NO